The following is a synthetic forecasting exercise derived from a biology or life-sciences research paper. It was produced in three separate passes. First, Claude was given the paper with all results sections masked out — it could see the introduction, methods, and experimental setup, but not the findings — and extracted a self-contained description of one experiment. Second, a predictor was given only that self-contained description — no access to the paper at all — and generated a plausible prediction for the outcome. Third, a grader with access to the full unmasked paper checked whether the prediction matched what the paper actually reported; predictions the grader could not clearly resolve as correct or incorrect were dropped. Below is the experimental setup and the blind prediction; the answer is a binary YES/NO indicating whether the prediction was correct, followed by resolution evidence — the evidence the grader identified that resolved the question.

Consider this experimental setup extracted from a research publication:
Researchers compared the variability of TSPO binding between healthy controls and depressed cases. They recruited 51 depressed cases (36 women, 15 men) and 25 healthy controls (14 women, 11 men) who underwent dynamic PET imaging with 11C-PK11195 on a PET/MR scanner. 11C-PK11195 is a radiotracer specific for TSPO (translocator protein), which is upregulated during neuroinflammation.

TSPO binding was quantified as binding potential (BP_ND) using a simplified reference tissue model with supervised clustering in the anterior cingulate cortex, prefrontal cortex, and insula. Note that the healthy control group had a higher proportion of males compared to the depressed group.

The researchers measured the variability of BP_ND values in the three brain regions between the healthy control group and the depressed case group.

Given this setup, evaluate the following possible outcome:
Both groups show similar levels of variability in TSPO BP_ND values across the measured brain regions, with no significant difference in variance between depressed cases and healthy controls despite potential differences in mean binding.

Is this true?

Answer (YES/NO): NO